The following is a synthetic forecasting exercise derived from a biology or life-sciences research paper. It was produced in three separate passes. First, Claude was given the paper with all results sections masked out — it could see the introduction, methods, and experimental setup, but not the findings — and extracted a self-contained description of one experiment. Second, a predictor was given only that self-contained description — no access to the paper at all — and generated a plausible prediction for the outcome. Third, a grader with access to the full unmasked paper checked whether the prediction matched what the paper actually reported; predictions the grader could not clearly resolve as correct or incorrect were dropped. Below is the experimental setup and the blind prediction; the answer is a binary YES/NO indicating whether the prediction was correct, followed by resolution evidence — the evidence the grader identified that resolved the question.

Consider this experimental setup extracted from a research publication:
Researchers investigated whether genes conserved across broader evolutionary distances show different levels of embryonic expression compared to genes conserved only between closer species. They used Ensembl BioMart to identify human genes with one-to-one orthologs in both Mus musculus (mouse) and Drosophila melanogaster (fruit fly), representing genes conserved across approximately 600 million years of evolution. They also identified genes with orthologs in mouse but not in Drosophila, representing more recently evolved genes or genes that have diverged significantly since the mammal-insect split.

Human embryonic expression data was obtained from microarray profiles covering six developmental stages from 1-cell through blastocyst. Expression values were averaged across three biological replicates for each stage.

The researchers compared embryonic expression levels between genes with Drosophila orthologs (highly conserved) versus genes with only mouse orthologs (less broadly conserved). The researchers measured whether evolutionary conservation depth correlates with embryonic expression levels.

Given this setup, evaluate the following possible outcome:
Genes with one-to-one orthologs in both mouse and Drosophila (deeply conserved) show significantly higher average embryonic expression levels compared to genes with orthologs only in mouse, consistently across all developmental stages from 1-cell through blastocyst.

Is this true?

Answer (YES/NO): NO